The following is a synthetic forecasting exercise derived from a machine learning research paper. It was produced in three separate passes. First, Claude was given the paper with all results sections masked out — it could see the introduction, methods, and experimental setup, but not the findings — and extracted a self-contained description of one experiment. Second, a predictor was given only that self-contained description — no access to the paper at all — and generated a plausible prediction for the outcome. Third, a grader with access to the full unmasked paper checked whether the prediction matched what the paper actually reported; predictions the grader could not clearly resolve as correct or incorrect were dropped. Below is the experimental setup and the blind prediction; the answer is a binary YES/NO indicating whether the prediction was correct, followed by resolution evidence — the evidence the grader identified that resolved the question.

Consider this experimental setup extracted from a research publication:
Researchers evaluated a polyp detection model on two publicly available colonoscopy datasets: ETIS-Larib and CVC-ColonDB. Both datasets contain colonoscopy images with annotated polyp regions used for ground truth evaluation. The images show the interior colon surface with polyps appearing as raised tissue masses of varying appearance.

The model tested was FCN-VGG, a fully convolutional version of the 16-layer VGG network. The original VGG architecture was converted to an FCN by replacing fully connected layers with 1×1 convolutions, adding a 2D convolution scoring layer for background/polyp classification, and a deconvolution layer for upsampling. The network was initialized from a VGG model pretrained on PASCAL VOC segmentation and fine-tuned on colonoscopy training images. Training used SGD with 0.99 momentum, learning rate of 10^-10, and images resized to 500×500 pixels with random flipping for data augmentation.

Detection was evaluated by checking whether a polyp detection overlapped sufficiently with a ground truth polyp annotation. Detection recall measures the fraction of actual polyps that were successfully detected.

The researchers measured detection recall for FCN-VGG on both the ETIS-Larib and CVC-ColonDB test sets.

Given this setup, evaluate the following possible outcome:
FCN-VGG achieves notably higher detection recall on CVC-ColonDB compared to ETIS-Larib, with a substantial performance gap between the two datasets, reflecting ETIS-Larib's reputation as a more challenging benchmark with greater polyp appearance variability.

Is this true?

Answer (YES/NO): NO